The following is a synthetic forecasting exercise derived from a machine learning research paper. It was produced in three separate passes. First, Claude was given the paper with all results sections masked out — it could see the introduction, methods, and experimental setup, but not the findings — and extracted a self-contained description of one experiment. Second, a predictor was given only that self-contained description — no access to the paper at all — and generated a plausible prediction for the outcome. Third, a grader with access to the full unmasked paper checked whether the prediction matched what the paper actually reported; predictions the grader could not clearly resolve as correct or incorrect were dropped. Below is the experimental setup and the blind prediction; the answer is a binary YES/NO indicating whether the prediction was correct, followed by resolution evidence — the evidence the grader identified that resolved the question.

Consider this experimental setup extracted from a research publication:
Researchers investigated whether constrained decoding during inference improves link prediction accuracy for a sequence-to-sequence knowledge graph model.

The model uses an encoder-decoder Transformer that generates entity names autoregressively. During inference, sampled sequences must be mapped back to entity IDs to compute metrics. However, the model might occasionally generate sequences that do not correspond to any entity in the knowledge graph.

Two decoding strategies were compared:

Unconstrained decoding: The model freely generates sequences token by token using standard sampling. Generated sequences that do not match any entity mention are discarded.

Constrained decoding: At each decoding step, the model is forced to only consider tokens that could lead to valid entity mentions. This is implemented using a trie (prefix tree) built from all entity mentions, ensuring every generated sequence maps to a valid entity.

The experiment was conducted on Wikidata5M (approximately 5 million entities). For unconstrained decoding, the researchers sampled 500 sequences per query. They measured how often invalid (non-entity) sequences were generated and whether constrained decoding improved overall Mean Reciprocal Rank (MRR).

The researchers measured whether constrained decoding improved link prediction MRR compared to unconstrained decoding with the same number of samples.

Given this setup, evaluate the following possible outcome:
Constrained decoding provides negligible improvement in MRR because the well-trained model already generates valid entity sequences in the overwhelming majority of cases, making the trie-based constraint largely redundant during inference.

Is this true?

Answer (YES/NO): YES